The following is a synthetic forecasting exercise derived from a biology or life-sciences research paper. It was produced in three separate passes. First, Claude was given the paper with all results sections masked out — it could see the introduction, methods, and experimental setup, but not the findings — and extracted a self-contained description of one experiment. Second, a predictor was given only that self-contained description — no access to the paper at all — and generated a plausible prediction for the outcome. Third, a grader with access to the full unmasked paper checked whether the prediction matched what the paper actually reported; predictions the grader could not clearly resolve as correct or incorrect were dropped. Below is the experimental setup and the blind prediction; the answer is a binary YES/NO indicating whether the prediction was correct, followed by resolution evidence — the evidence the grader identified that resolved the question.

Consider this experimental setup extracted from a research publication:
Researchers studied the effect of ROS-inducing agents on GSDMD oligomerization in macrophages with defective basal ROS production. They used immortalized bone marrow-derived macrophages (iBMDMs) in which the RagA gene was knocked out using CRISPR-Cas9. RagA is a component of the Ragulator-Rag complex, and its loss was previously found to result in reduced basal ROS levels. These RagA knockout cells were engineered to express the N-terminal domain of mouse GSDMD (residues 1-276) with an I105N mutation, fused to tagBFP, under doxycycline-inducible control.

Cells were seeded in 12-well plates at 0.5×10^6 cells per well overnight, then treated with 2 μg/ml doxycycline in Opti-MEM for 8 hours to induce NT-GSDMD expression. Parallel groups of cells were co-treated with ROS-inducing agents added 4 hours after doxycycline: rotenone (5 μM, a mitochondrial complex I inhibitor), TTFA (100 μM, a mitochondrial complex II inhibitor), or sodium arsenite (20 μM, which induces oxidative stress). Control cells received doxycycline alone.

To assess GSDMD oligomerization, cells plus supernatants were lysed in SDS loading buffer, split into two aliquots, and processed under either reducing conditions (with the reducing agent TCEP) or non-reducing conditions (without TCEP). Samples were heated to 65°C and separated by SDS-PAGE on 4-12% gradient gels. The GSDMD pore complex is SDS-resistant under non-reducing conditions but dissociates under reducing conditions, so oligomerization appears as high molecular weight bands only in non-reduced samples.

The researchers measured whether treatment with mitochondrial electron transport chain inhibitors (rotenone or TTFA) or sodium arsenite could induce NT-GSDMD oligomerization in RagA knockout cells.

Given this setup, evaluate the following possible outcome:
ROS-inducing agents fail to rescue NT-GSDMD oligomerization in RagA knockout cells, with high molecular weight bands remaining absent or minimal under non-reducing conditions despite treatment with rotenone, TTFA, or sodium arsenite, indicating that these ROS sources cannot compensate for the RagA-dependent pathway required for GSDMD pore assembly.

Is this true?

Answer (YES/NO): NO